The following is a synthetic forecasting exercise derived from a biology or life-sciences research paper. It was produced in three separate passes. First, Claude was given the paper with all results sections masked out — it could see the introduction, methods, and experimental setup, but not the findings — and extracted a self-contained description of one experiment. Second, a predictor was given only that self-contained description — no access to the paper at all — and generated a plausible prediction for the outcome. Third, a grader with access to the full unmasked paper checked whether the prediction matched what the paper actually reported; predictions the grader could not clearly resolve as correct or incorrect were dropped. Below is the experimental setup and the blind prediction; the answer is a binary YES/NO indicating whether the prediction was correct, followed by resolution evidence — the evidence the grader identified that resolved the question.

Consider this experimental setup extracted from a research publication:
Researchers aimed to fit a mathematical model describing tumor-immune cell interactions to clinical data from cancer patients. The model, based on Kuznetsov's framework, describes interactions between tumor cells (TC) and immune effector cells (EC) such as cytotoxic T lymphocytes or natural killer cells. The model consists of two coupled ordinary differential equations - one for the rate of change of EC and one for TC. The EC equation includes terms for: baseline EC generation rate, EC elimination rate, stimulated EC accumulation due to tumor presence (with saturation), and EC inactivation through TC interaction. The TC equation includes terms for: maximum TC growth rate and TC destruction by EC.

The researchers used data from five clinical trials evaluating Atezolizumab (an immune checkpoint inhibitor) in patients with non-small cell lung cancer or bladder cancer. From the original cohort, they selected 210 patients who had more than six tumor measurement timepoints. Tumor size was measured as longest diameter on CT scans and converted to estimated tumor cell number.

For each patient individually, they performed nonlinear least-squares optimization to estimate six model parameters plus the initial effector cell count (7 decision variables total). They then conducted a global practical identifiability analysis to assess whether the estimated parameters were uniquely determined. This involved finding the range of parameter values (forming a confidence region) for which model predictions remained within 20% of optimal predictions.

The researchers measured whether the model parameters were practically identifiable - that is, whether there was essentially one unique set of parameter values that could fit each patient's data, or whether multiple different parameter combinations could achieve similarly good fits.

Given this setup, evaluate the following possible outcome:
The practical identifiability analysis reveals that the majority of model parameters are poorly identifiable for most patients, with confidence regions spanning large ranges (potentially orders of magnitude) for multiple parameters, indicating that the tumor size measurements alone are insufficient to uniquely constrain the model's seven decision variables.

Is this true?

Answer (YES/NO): NO